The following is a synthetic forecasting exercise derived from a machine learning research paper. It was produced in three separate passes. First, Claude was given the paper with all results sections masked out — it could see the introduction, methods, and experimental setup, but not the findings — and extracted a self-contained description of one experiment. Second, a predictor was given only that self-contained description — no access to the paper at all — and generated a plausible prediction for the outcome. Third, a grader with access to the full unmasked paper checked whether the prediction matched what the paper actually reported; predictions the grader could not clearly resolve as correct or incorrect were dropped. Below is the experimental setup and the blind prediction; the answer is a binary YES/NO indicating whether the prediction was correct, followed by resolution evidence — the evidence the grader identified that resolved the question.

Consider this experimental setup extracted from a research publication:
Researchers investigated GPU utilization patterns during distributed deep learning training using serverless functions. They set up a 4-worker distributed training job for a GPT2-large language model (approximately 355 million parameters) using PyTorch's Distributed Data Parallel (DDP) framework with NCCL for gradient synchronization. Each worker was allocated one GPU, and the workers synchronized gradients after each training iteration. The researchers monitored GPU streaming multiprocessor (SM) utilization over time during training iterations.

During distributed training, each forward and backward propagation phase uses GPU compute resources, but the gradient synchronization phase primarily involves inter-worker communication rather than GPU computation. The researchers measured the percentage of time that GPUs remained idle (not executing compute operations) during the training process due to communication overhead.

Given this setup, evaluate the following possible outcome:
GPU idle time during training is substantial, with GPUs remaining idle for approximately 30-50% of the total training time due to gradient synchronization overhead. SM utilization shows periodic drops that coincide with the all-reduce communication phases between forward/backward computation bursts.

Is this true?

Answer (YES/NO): YES